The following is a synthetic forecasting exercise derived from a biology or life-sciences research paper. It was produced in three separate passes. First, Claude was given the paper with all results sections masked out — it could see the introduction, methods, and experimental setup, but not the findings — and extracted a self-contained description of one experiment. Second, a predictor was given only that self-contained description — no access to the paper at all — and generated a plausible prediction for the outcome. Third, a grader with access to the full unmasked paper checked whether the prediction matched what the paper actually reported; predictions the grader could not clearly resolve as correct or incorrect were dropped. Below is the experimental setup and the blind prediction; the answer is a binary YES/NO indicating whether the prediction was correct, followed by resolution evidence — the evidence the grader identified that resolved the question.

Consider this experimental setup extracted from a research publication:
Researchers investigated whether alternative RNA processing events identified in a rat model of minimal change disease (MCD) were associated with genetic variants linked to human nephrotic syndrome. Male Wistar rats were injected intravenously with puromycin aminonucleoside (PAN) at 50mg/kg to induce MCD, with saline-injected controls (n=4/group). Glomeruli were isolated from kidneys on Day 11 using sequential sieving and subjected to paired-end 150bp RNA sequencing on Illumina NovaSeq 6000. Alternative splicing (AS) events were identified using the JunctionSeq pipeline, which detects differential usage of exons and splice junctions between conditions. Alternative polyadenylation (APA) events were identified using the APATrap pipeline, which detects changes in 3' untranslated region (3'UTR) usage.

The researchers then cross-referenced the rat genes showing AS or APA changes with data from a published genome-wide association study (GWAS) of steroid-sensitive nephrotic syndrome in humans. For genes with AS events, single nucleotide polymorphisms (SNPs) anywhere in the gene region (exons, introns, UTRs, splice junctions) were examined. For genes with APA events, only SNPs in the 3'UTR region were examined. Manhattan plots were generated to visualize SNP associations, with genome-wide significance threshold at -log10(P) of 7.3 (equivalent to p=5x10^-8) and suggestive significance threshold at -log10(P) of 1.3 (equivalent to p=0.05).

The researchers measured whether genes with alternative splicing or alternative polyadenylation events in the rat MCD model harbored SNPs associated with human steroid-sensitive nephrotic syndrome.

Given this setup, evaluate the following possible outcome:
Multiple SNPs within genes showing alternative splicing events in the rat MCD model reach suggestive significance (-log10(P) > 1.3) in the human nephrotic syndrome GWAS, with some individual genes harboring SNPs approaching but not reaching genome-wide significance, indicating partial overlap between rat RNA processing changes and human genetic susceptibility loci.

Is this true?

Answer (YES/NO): NO